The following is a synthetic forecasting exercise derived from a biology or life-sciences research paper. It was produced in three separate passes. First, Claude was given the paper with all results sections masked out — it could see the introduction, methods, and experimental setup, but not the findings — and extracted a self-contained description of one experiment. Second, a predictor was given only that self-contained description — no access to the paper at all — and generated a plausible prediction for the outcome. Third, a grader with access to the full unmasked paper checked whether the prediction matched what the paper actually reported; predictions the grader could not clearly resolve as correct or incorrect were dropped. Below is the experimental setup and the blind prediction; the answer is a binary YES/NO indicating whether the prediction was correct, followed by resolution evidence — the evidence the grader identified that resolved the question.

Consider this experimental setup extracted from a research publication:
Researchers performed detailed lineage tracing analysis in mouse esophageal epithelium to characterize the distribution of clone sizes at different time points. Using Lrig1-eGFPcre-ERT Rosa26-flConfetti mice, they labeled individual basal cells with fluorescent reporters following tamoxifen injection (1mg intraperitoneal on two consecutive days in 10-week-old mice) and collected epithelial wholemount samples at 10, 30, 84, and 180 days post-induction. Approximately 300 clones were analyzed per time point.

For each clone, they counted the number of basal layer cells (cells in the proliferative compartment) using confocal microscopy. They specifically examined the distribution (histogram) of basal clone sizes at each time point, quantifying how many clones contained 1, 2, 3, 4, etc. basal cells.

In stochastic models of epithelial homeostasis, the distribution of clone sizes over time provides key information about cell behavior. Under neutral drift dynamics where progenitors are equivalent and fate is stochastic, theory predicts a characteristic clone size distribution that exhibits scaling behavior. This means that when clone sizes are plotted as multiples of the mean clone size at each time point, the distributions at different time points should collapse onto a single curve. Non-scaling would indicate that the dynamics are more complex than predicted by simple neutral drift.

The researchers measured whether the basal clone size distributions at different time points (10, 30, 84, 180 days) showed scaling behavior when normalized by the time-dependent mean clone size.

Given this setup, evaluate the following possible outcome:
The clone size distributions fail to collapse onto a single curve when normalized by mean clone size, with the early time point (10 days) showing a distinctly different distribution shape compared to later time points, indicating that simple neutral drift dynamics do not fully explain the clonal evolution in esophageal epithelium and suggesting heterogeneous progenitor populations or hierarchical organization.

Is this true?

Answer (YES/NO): NO